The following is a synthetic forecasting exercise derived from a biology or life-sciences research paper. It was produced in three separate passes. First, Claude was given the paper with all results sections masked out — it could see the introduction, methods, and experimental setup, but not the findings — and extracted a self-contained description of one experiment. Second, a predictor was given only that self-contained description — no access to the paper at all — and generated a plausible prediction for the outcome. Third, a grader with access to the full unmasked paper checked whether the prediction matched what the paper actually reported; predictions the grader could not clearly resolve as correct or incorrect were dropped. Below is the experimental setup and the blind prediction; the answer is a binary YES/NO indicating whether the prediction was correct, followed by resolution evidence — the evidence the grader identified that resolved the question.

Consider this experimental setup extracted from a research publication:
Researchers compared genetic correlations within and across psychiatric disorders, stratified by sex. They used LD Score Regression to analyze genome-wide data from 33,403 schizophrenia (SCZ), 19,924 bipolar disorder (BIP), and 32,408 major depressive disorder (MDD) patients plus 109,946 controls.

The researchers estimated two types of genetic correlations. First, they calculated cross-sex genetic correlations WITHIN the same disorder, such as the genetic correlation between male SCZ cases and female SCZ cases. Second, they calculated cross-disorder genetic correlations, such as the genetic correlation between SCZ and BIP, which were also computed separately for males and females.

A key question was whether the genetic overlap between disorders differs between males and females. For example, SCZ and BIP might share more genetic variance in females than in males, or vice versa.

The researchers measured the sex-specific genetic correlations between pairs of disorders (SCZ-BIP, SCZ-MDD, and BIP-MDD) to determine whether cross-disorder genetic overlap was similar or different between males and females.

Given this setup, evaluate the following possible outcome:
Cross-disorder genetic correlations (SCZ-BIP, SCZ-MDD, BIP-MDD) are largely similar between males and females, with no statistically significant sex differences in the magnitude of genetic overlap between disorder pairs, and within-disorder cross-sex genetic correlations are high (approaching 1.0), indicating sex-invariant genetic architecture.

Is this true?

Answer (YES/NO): NO